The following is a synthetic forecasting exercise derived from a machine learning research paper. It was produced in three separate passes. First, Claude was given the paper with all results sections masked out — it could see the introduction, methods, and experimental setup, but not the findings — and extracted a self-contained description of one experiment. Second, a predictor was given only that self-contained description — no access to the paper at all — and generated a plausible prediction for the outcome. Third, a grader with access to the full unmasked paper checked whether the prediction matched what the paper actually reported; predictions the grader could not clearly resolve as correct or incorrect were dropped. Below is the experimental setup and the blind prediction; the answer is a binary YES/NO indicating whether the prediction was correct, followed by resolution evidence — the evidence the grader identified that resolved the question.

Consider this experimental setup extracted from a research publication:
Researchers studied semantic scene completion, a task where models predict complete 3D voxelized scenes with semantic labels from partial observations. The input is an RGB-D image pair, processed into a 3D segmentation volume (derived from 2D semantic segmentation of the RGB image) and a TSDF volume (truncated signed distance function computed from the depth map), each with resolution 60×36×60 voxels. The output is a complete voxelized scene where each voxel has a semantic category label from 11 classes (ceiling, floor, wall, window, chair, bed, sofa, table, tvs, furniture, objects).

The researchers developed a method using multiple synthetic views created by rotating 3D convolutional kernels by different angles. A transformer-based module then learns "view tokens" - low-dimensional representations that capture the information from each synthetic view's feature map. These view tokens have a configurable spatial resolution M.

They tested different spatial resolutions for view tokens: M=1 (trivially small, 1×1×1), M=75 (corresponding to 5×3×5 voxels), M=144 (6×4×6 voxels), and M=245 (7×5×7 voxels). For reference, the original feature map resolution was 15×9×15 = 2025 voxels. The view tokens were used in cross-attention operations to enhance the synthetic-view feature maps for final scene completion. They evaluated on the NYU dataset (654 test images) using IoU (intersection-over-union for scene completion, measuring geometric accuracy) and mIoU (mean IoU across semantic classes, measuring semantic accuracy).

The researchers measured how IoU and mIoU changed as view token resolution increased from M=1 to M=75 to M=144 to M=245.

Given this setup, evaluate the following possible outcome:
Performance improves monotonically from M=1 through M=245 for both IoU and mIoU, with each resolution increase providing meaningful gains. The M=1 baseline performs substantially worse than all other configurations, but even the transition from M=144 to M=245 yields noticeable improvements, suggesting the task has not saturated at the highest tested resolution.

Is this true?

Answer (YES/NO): NO